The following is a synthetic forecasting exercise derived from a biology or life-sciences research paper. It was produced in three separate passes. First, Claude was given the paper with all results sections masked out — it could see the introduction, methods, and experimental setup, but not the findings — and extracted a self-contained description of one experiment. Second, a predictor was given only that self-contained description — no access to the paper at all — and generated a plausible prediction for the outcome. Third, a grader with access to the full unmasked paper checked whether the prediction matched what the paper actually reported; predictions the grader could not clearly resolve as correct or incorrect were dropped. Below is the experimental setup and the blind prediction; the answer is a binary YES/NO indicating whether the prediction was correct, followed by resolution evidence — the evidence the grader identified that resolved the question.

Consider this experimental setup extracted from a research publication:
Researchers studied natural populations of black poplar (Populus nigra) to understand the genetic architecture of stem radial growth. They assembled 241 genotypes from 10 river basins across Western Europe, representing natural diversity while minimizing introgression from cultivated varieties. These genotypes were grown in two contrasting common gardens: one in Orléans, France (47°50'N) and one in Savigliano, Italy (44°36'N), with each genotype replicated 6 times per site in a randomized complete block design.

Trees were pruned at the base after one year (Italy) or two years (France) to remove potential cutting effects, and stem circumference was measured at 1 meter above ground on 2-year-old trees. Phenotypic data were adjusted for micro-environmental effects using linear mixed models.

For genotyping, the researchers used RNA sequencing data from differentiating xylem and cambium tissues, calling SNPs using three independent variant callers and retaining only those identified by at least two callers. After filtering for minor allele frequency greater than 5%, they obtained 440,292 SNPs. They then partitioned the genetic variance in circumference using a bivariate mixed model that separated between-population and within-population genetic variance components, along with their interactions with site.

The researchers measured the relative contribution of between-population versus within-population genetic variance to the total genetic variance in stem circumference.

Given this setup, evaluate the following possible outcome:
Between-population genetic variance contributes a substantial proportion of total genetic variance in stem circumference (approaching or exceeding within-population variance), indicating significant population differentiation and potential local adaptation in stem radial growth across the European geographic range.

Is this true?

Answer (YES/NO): YES